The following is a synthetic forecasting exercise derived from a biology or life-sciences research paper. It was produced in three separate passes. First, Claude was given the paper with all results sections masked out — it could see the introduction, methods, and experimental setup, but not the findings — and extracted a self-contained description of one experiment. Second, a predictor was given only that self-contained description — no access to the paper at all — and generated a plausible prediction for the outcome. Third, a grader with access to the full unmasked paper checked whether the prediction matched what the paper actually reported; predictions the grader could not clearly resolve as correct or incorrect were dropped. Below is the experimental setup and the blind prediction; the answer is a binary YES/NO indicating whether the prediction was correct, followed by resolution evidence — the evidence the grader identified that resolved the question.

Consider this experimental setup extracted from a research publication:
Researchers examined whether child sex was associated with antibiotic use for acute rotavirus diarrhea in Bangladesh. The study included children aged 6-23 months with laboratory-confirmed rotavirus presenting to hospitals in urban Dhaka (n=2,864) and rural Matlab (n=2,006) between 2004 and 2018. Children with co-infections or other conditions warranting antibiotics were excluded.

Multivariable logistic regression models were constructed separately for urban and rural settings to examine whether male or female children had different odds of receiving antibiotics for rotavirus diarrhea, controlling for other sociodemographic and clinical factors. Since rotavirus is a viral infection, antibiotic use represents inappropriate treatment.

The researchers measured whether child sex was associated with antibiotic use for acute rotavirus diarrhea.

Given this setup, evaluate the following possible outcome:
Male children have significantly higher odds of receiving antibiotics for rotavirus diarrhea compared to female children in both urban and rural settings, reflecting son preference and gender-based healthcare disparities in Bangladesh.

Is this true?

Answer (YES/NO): NO